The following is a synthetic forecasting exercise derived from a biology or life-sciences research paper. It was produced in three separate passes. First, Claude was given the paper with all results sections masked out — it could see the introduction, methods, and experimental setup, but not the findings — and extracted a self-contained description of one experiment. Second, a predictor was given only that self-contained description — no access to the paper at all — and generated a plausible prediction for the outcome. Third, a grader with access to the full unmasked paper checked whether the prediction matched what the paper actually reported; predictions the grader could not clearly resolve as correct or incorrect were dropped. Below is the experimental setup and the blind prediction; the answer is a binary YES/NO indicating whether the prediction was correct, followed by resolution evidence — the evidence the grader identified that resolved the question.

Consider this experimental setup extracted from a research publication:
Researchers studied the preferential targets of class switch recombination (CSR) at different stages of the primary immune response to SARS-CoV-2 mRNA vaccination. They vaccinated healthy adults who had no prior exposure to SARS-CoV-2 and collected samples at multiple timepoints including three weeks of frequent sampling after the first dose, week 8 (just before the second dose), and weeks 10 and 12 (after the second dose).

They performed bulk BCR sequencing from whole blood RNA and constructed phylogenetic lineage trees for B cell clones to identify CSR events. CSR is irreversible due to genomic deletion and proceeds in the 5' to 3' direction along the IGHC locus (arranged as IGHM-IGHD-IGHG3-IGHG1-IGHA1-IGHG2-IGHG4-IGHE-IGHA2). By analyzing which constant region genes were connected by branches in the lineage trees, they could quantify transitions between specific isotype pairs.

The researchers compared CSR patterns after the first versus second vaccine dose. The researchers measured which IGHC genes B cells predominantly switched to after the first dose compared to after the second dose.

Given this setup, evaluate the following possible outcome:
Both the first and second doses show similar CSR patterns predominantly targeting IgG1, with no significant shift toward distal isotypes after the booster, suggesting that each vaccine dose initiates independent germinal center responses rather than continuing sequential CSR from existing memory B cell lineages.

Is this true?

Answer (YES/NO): NO